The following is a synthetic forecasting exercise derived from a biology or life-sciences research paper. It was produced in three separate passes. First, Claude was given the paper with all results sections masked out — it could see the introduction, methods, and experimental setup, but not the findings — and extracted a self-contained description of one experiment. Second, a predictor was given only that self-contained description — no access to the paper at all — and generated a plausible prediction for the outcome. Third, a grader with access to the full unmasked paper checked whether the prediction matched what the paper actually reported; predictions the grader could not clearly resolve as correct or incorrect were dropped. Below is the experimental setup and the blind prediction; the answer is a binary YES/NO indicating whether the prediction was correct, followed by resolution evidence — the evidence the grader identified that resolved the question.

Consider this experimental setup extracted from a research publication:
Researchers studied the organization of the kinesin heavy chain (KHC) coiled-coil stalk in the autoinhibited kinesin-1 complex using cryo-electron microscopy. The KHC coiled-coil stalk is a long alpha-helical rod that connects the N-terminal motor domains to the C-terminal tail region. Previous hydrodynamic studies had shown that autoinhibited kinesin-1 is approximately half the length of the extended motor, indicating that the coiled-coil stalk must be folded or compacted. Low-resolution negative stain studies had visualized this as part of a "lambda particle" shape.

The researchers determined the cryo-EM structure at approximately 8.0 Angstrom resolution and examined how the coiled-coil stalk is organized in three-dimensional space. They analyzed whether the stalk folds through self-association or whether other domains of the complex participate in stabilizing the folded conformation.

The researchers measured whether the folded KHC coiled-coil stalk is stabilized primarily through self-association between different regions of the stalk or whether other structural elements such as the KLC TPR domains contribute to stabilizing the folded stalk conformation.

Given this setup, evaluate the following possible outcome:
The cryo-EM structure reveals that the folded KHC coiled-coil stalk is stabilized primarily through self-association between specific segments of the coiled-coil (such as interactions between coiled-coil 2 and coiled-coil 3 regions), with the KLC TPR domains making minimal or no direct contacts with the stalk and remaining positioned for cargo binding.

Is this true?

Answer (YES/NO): NO